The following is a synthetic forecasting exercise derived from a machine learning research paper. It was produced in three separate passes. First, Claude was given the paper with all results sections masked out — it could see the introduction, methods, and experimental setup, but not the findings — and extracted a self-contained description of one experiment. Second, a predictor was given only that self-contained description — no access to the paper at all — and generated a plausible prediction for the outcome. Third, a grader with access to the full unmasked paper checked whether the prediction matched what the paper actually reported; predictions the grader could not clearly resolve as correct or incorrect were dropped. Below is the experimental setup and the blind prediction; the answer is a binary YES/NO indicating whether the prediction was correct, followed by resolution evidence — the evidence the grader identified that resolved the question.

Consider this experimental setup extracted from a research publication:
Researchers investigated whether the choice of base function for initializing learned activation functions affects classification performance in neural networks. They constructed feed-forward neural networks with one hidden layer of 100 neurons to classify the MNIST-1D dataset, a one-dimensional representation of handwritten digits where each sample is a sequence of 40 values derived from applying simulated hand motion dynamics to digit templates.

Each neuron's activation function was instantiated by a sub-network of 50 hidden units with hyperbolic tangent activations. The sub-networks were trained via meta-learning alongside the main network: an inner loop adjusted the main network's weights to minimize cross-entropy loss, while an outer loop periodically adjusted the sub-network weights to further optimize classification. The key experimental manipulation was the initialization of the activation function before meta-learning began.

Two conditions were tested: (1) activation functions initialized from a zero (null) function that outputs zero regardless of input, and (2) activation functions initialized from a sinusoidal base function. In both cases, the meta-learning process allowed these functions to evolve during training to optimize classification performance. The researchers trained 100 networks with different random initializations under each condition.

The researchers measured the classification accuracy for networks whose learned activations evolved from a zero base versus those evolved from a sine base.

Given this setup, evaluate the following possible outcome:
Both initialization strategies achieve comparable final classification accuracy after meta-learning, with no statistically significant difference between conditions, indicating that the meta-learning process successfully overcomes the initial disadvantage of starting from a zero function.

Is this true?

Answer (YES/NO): YES